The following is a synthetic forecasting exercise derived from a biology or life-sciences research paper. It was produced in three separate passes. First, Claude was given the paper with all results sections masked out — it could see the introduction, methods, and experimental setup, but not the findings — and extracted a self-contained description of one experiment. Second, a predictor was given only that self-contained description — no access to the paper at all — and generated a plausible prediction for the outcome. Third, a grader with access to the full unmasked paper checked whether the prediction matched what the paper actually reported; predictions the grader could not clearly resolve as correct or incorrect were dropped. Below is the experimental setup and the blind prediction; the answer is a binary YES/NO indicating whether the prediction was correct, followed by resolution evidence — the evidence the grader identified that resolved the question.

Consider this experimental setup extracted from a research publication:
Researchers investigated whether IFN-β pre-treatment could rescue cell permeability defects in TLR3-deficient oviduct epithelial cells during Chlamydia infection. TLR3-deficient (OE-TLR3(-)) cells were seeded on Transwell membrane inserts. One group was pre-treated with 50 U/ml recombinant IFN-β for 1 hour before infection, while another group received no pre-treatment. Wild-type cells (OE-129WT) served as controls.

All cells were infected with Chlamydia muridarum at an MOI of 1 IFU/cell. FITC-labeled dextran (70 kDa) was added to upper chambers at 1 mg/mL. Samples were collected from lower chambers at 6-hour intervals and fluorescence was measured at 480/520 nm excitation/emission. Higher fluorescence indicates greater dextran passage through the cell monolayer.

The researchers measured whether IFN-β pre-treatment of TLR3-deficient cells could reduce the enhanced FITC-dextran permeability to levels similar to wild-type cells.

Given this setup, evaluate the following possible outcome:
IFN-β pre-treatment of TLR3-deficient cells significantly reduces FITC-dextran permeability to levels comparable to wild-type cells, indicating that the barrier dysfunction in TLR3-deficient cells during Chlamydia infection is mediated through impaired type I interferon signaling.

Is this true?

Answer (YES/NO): NO